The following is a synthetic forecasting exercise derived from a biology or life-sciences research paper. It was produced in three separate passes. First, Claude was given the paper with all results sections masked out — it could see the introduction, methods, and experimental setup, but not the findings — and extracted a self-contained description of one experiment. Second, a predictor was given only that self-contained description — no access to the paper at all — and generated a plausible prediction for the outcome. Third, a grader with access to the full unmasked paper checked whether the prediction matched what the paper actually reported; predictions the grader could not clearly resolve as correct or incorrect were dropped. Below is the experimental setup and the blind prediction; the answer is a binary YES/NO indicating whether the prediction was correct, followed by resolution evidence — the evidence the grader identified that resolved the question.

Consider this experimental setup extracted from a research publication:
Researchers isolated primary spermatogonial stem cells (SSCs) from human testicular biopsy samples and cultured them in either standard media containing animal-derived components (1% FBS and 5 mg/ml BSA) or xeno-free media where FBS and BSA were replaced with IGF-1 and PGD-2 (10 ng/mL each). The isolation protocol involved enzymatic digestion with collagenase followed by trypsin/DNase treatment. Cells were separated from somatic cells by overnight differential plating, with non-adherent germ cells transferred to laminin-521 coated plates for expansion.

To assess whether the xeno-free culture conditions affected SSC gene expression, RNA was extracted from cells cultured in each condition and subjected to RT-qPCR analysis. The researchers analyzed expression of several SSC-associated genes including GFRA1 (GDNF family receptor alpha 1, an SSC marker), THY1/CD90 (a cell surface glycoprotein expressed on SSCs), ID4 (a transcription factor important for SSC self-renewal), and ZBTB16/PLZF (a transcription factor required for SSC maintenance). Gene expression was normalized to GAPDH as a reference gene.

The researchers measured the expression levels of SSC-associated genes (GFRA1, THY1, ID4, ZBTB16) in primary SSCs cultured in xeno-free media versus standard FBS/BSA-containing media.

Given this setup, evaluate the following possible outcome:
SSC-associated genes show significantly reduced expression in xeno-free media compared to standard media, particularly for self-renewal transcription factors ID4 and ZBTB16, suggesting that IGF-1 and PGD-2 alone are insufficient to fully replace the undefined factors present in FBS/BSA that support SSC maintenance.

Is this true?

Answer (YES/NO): NO